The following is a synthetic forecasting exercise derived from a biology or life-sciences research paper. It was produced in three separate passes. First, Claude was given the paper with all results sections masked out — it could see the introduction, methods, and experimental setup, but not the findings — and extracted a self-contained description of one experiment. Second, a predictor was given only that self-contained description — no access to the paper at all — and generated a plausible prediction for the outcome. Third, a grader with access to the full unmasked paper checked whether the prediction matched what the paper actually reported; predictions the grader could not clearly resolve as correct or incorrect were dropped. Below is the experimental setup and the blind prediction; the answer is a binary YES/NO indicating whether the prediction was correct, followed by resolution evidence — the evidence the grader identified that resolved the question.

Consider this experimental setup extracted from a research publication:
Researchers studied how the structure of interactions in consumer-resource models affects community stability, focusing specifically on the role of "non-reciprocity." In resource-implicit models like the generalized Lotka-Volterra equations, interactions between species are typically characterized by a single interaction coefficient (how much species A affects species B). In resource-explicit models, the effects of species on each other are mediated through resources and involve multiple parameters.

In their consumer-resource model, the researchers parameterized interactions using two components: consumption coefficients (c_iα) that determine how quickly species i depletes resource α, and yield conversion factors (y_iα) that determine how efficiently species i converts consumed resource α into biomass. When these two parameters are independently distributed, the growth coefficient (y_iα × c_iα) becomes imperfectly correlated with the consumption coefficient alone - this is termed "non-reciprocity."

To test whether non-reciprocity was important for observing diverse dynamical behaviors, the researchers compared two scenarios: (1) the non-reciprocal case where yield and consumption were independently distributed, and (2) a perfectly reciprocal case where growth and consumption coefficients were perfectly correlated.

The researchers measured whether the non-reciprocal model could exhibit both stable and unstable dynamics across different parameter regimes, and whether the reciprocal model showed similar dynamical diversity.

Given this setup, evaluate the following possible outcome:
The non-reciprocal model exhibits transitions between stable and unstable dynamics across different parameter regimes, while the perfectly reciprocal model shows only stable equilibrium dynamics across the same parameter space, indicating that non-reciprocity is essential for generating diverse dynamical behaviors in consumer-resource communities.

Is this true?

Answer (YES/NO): YES